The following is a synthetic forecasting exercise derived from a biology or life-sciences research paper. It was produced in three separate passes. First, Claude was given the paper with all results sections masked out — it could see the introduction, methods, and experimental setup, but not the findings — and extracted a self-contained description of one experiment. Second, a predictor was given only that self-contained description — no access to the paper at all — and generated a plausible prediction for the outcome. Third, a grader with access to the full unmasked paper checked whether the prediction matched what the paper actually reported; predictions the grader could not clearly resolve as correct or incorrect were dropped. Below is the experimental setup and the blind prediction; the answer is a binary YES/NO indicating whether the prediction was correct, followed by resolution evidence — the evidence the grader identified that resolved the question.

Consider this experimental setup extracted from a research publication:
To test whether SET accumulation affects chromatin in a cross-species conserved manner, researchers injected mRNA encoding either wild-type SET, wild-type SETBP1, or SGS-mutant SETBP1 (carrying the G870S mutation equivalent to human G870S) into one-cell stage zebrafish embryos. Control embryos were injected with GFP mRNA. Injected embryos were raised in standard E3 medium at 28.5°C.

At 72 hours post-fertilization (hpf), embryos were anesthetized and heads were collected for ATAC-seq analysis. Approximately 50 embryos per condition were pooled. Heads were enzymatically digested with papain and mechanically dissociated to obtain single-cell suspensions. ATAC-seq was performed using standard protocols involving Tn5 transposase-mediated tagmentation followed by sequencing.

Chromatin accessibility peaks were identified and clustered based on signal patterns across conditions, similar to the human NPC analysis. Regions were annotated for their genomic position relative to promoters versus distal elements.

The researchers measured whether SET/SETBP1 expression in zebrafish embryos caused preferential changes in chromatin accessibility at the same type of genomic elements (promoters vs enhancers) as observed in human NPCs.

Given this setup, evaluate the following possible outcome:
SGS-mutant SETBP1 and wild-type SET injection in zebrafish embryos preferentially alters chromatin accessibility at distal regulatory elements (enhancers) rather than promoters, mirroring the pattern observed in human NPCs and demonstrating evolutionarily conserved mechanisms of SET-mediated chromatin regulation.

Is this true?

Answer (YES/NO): NO